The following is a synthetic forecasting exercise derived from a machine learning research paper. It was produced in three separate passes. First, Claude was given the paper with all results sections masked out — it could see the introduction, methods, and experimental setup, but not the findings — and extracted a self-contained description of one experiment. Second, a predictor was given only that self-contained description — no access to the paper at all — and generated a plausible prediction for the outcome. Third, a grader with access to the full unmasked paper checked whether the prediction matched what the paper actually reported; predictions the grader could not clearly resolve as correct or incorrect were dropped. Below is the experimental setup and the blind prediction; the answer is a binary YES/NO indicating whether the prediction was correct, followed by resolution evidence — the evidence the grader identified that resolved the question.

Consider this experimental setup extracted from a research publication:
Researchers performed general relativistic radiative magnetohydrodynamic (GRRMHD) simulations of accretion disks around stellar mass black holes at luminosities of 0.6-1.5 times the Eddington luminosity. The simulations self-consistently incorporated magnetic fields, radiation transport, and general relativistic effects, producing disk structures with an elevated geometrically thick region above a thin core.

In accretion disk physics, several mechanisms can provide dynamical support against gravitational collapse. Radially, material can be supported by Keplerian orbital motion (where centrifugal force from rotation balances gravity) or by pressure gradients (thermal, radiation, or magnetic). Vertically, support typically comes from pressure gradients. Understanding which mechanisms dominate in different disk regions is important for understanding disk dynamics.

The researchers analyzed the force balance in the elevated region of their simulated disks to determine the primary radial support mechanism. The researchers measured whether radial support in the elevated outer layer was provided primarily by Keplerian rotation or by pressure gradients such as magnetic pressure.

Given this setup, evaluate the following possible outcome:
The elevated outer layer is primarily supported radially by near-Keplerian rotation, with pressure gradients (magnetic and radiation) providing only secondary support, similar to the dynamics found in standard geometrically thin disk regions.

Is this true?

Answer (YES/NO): YES